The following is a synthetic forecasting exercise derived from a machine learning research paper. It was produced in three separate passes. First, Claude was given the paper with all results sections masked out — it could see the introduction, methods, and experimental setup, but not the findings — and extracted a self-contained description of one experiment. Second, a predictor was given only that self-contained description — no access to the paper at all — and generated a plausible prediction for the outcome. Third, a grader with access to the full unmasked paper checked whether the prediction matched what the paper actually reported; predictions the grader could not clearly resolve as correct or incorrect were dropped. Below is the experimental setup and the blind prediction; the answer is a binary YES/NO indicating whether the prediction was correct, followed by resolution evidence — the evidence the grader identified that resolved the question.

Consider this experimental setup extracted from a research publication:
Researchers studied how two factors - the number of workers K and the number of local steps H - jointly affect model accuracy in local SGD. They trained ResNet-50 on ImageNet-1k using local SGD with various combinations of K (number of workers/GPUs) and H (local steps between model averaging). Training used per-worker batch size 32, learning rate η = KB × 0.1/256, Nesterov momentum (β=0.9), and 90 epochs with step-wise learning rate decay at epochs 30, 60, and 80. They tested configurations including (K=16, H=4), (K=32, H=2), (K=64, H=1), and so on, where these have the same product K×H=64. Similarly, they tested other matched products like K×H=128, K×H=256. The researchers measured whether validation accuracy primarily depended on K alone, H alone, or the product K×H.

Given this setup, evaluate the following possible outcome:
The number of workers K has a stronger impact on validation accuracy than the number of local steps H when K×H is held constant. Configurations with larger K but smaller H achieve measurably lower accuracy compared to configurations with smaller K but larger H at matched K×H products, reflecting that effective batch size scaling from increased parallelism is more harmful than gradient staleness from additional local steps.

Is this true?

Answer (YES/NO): NO